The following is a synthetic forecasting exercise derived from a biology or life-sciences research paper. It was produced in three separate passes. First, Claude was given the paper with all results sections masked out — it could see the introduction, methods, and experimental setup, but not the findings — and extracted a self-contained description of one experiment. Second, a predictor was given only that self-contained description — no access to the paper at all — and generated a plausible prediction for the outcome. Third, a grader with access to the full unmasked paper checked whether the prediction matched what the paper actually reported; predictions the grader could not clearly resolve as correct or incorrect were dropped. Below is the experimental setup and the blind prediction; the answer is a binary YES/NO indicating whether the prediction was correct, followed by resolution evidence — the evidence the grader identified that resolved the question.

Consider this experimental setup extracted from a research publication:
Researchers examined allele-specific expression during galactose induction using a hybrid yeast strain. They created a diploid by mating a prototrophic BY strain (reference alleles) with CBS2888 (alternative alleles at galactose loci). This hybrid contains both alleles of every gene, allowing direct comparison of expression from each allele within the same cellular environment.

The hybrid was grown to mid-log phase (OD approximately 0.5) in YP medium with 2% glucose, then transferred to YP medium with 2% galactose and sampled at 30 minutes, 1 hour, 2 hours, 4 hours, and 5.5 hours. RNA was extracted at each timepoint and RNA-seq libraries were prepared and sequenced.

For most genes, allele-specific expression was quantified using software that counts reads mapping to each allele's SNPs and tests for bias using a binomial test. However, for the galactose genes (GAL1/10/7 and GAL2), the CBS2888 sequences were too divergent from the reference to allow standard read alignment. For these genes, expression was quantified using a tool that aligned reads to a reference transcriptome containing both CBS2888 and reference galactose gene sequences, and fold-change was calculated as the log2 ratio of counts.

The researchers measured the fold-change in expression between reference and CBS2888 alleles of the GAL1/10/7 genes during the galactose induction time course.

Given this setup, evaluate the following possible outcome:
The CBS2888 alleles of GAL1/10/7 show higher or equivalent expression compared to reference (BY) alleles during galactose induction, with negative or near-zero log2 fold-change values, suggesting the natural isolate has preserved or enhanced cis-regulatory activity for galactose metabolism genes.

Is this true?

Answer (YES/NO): NO